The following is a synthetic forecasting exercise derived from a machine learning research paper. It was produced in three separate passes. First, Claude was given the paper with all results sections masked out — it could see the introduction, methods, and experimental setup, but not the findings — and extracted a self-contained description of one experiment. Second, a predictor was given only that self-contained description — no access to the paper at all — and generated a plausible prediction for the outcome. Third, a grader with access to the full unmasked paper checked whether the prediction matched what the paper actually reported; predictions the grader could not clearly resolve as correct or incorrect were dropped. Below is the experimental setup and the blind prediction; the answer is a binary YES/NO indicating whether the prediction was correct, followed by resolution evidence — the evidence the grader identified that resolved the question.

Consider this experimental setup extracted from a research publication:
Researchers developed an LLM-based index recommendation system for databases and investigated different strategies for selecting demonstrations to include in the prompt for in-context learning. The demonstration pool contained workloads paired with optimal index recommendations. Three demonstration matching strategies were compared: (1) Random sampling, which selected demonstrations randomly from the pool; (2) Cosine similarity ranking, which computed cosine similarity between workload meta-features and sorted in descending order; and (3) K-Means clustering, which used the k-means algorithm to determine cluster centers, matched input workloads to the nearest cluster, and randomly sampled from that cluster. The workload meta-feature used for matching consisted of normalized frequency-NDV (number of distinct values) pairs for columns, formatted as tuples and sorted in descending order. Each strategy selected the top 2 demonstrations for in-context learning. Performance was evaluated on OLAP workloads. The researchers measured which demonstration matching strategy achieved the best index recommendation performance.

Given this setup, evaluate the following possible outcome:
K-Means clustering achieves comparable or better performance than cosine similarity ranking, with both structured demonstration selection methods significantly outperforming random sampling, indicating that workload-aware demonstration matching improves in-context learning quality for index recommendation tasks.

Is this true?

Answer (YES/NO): NO